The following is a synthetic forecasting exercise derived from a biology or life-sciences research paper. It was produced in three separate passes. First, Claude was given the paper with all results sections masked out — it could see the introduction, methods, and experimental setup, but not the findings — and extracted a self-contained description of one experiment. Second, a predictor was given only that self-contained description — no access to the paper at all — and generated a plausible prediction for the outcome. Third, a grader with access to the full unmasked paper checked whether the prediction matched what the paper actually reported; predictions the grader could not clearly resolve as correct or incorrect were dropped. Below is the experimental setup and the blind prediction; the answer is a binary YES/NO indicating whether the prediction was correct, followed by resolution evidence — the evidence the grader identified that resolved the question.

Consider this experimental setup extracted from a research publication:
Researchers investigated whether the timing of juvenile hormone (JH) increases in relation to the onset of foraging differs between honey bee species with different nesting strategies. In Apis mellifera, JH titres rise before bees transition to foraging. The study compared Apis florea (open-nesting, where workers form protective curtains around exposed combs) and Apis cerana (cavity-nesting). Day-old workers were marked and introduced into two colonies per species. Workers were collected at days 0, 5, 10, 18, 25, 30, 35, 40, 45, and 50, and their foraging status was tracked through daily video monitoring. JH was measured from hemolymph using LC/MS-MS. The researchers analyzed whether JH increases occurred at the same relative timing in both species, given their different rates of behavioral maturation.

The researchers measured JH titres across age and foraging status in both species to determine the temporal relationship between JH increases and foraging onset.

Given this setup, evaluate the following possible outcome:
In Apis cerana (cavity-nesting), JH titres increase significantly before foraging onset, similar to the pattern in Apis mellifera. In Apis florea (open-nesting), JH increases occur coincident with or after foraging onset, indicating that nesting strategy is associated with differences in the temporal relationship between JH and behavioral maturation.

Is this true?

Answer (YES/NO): NO